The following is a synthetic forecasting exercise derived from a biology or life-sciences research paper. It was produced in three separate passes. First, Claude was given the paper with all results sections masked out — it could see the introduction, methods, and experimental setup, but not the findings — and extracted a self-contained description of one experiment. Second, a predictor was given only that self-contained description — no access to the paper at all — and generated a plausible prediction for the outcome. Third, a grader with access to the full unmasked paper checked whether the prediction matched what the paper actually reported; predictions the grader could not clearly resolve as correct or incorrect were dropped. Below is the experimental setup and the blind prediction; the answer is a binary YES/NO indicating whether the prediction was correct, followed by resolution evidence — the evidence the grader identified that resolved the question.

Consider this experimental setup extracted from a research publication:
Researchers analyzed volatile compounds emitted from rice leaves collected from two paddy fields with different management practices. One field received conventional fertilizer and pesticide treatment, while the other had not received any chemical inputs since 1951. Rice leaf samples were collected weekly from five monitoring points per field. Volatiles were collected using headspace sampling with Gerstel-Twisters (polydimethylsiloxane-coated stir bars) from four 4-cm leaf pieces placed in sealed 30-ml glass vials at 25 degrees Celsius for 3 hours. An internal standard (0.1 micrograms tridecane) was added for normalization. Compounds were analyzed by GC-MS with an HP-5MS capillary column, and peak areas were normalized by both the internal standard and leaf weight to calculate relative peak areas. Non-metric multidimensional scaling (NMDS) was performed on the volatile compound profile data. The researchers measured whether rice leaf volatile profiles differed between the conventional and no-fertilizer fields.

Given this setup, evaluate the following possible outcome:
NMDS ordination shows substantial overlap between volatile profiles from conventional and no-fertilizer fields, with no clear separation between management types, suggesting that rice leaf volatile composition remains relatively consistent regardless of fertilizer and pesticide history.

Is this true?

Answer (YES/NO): YES